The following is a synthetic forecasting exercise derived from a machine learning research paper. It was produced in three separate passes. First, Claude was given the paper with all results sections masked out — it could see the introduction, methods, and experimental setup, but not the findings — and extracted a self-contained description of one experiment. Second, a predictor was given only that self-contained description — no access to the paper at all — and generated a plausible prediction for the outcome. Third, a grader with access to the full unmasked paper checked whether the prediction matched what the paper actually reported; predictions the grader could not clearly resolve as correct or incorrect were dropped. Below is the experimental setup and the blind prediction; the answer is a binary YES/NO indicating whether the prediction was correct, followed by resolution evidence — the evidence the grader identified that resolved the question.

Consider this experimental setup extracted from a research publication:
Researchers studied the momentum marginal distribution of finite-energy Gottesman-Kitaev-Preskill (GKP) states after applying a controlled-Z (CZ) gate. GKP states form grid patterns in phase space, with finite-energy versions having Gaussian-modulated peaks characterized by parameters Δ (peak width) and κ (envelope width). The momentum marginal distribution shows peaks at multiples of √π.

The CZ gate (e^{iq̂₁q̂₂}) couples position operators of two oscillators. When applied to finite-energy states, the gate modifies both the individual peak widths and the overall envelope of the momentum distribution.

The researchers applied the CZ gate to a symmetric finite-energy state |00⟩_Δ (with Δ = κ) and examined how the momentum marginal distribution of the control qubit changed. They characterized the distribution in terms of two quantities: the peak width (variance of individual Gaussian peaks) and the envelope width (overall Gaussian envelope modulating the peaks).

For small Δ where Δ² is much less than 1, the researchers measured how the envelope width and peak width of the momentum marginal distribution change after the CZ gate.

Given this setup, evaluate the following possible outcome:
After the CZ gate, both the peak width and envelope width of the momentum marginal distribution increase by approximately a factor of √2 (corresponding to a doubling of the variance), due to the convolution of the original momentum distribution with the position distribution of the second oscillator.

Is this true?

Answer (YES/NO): YES